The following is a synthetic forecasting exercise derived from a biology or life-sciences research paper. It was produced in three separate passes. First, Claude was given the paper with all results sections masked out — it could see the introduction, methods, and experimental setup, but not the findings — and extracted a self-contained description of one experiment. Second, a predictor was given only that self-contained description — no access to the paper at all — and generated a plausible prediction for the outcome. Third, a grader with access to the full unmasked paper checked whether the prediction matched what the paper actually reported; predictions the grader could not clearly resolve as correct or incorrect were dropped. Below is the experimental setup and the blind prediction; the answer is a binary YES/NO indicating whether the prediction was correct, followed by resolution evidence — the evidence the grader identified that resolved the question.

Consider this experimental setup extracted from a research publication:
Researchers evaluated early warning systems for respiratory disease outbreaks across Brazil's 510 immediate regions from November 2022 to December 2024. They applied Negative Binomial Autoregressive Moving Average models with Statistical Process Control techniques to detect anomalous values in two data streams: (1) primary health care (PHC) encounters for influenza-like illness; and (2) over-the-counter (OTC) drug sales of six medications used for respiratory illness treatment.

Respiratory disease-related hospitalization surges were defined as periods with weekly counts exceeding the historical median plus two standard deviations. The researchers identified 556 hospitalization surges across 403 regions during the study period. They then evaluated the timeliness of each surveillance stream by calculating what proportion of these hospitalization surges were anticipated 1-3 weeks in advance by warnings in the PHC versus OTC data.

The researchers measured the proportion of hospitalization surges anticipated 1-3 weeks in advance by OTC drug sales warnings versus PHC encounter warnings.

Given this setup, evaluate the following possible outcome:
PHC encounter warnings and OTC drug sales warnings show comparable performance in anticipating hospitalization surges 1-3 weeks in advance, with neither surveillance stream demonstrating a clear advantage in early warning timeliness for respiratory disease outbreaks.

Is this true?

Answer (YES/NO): NO